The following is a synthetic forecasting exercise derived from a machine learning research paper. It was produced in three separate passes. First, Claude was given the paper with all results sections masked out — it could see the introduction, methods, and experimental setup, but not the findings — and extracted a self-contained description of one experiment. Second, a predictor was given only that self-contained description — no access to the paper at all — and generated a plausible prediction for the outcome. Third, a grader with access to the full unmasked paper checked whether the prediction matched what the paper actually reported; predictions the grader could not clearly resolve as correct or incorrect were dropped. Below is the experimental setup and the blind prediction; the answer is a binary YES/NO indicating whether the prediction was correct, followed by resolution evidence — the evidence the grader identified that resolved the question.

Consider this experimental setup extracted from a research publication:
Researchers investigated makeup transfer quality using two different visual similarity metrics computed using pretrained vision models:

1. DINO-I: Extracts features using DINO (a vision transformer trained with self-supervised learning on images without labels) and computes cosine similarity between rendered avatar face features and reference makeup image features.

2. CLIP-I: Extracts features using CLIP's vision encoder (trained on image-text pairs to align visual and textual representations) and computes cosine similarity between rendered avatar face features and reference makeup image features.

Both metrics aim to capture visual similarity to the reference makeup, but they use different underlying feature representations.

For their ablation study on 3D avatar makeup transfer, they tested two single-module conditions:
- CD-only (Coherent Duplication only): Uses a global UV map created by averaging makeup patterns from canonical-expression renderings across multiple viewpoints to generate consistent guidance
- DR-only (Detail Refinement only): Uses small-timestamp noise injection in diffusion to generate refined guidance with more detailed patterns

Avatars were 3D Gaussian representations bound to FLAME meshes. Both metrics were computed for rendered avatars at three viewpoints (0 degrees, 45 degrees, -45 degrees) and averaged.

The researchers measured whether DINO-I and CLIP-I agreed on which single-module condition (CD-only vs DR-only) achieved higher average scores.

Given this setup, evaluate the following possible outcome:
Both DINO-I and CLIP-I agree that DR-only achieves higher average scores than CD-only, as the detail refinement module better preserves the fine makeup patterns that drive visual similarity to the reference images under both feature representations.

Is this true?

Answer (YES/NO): NO